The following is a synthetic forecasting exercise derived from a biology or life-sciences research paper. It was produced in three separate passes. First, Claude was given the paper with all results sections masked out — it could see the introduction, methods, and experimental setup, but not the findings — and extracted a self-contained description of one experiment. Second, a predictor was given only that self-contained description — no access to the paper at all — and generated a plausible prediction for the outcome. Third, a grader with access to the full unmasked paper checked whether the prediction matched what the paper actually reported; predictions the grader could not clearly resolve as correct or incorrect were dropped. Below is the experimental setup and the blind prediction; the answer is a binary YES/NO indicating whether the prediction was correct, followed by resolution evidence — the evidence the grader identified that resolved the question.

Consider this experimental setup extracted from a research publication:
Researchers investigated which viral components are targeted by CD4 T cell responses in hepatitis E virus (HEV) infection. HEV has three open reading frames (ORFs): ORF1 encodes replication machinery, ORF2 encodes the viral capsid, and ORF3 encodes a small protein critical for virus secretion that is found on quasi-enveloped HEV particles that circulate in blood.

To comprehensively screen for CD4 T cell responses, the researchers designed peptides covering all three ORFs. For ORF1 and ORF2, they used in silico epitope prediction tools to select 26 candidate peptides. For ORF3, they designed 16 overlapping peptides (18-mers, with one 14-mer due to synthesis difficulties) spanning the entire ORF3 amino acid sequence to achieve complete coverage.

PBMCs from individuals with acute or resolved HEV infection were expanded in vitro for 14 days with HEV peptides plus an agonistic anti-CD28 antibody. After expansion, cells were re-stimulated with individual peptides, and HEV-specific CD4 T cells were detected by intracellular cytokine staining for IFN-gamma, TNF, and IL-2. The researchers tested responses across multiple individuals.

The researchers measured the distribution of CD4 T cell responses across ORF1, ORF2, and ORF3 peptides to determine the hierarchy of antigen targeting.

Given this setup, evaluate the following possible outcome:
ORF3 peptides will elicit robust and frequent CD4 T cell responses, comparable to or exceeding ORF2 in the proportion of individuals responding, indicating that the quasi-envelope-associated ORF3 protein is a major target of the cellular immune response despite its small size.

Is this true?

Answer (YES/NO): NO